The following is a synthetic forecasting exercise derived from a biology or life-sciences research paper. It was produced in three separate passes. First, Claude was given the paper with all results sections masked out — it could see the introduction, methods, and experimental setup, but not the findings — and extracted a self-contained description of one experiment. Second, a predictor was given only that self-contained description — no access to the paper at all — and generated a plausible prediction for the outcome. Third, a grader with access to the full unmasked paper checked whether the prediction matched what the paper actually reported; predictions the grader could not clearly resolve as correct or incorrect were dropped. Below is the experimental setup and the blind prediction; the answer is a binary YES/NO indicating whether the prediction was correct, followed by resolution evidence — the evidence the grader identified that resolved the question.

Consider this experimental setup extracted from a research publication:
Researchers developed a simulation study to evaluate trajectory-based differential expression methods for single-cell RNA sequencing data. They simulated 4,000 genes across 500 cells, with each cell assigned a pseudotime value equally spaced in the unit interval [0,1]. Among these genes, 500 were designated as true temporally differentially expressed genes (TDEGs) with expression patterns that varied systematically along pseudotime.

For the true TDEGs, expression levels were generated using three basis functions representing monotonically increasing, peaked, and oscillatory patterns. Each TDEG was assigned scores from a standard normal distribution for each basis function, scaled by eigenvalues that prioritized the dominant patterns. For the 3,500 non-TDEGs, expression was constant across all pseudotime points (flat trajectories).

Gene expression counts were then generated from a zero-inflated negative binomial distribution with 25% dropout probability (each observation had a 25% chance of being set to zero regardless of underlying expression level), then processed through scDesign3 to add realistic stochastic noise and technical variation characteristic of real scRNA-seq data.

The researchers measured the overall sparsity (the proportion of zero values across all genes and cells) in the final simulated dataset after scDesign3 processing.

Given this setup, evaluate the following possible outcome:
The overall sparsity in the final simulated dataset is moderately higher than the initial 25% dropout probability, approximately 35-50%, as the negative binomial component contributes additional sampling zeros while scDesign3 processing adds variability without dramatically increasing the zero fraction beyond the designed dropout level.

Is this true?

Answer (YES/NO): NO